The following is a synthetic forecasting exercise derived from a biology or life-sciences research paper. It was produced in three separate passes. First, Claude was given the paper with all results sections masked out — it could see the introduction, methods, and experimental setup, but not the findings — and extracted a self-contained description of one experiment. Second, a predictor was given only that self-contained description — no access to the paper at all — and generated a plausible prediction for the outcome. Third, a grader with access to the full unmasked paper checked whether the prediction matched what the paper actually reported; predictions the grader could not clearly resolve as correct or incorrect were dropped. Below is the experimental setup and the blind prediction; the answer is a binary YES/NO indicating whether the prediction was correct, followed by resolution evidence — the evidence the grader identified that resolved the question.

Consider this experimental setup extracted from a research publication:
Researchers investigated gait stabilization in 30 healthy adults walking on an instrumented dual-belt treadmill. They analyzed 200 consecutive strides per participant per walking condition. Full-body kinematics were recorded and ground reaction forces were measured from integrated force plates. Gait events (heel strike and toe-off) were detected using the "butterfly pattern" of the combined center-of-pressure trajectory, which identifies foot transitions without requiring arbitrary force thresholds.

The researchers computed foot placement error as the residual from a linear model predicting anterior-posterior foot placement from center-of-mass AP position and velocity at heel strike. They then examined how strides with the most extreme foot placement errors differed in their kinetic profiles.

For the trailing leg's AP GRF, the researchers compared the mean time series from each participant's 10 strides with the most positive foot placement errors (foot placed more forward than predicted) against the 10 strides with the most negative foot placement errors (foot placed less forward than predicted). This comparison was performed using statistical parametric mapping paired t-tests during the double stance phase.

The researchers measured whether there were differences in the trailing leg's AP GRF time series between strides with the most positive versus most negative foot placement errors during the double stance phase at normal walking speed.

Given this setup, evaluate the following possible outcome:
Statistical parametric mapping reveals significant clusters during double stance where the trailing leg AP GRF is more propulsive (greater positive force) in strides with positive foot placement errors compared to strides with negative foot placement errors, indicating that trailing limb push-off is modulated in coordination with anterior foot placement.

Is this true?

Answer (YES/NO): YES